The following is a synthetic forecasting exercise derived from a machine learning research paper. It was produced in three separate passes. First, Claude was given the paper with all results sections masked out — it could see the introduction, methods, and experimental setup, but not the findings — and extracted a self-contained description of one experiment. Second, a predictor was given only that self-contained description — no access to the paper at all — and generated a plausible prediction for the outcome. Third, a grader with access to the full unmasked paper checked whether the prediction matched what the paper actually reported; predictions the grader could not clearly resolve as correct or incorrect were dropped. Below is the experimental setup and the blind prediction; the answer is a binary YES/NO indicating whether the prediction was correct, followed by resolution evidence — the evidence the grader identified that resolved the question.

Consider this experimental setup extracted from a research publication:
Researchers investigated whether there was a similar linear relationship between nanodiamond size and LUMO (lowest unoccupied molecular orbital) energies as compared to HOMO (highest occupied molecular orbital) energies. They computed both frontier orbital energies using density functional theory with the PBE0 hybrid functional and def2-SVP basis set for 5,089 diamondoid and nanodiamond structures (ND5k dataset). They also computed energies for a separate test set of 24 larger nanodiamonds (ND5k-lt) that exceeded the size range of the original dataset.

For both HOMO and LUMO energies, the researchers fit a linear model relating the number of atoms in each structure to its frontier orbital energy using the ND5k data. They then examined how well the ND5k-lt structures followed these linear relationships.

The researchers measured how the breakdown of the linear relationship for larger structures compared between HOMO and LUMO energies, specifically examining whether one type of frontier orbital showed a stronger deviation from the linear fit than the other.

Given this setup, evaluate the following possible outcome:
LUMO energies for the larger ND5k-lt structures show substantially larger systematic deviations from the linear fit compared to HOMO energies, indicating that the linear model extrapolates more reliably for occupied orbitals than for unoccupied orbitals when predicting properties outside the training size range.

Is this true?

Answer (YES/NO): NO